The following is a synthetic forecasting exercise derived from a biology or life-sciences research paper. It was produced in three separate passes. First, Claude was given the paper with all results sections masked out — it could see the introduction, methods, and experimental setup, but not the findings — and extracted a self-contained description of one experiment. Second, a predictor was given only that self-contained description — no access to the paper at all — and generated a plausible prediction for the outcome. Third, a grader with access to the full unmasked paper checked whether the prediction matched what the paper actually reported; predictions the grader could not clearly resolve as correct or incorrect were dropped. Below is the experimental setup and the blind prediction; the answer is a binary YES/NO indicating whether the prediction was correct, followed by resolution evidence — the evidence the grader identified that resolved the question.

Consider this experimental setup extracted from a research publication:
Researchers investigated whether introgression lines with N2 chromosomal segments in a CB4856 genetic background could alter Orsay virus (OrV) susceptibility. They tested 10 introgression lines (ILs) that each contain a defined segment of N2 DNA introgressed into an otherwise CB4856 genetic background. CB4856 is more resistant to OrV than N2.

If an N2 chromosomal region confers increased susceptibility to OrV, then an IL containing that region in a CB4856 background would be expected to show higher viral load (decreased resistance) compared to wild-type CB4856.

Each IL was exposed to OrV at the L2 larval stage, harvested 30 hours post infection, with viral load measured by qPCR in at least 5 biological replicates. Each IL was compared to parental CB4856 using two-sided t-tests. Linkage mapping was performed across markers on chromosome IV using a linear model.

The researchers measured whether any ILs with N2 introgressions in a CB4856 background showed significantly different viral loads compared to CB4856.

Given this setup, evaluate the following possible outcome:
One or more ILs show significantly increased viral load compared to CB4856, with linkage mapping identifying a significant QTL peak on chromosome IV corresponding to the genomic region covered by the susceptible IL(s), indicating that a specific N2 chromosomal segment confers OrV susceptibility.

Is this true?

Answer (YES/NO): NO